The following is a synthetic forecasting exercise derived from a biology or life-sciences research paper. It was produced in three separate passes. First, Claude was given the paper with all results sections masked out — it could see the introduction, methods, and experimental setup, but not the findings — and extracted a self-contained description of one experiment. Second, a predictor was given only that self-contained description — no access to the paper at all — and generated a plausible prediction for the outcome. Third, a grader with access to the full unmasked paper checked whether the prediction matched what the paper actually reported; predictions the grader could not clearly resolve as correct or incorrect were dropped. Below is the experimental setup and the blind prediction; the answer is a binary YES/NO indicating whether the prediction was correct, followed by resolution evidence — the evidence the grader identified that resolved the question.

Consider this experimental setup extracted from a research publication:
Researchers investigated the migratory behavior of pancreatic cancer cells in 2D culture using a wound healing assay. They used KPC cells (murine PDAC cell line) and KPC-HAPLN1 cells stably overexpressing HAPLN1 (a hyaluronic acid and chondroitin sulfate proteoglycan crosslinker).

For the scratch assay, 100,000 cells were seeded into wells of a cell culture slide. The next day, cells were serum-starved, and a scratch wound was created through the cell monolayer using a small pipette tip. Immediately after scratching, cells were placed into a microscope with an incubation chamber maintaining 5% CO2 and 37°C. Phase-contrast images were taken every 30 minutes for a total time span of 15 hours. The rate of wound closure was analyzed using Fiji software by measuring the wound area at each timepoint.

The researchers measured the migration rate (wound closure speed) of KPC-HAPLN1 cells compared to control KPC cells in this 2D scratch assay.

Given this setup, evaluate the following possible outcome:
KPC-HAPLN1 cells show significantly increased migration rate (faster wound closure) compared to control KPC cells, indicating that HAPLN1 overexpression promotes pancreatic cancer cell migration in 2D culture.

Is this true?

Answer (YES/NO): YES